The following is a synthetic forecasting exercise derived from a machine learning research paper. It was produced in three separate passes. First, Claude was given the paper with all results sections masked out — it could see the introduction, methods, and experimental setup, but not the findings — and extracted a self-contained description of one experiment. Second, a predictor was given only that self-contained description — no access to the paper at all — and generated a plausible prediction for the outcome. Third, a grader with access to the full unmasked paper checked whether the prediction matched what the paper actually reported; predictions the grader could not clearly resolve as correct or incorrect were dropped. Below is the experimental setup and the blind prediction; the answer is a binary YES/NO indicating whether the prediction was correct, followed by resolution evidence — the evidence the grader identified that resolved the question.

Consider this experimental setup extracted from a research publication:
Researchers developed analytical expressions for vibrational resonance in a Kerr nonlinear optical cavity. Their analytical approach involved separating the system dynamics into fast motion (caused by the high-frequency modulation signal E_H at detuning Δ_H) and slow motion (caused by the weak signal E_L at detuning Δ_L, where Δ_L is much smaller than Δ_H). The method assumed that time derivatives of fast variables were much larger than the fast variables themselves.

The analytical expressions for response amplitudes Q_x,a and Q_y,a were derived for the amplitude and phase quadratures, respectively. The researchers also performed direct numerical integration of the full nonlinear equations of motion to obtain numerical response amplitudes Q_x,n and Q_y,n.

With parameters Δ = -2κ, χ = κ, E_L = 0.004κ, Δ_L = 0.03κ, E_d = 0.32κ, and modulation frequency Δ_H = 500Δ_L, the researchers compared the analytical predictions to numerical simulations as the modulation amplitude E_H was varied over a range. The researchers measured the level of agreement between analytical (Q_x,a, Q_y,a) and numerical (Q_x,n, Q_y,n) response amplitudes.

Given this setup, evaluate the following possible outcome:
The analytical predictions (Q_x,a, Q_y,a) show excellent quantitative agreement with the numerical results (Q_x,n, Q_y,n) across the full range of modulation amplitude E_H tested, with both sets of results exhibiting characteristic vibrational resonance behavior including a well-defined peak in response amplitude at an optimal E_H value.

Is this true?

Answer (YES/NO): NO